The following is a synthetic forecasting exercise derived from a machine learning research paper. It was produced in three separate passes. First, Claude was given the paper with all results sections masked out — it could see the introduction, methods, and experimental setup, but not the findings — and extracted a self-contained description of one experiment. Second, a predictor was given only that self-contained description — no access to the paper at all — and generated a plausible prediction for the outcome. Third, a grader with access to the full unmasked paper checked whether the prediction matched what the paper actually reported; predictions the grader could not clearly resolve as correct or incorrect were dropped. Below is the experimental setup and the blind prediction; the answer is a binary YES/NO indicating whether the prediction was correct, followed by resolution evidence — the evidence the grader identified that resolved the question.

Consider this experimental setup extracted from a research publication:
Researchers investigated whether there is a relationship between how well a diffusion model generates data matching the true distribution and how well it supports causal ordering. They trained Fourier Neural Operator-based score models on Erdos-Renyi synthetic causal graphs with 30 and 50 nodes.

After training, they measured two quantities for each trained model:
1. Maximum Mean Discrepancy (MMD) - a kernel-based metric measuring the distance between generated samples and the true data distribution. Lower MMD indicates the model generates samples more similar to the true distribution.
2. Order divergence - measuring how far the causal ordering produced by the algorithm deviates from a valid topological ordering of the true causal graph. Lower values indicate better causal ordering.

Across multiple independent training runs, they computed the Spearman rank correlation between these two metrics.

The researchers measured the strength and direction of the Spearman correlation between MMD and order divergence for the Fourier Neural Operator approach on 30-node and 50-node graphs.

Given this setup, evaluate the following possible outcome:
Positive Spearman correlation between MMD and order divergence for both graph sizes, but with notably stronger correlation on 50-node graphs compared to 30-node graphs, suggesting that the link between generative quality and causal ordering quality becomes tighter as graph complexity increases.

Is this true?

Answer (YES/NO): YES